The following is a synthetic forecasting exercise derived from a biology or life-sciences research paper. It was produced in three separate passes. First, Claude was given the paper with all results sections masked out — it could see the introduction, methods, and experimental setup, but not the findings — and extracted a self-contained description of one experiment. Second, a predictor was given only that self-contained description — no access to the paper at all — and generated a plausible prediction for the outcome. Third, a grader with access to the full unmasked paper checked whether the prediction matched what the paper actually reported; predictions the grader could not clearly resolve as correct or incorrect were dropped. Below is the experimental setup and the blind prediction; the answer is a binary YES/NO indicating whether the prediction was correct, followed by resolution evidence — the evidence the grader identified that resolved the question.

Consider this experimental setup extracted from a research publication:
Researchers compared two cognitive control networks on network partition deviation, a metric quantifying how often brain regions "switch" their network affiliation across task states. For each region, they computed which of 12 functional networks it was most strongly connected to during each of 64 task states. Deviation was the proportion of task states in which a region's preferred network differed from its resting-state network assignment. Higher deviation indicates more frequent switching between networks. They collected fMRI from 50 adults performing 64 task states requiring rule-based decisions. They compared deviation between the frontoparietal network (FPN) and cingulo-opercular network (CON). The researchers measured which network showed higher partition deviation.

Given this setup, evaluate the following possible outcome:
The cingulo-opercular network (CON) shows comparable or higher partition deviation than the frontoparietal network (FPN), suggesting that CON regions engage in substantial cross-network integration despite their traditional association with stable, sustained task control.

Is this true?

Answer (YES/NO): YES